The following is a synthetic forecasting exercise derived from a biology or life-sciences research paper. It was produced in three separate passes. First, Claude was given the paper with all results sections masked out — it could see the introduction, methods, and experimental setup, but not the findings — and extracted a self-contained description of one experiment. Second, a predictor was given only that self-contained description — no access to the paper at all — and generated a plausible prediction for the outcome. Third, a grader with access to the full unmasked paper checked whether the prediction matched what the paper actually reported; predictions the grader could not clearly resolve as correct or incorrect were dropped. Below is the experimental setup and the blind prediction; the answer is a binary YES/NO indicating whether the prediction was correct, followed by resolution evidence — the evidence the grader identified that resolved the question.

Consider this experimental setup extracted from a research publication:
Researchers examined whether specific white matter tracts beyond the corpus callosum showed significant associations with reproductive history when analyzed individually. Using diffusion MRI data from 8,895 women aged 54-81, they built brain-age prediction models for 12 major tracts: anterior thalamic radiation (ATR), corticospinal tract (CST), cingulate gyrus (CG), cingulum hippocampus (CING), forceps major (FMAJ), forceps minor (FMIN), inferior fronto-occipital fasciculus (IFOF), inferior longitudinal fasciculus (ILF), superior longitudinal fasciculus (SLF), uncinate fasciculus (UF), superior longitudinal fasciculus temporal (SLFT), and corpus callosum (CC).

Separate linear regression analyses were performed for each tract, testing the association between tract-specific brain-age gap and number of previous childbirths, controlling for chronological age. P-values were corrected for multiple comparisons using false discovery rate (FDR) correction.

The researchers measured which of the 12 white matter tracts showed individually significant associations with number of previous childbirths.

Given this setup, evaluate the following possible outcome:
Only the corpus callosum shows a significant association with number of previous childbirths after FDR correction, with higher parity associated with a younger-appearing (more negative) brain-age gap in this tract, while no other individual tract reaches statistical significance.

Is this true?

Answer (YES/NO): NO